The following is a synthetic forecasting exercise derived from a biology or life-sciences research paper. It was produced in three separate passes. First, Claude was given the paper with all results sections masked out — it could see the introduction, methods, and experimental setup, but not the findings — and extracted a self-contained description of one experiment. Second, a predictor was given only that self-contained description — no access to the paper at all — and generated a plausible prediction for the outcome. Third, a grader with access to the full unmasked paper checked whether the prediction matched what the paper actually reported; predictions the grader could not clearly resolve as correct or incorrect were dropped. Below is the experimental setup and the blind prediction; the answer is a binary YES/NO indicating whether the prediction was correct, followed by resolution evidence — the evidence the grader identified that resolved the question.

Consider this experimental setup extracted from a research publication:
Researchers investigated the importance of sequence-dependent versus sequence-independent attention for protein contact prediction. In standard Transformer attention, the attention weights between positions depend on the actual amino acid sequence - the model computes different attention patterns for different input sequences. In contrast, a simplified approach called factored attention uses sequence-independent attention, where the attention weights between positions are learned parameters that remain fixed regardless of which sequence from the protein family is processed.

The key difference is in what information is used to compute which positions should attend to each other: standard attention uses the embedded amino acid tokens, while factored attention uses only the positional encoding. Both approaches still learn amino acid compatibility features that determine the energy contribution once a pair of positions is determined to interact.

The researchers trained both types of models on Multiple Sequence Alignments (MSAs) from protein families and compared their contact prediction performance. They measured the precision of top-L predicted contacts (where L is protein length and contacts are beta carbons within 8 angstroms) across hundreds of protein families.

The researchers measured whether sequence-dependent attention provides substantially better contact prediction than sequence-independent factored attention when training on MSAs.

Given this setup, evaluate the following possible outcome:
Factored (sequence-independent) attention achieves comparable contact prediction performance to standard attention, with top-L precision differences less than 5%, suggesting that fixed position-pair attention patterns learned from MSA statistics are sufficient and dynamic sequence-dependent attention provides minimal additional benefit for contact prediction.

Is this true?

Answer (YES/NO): NO